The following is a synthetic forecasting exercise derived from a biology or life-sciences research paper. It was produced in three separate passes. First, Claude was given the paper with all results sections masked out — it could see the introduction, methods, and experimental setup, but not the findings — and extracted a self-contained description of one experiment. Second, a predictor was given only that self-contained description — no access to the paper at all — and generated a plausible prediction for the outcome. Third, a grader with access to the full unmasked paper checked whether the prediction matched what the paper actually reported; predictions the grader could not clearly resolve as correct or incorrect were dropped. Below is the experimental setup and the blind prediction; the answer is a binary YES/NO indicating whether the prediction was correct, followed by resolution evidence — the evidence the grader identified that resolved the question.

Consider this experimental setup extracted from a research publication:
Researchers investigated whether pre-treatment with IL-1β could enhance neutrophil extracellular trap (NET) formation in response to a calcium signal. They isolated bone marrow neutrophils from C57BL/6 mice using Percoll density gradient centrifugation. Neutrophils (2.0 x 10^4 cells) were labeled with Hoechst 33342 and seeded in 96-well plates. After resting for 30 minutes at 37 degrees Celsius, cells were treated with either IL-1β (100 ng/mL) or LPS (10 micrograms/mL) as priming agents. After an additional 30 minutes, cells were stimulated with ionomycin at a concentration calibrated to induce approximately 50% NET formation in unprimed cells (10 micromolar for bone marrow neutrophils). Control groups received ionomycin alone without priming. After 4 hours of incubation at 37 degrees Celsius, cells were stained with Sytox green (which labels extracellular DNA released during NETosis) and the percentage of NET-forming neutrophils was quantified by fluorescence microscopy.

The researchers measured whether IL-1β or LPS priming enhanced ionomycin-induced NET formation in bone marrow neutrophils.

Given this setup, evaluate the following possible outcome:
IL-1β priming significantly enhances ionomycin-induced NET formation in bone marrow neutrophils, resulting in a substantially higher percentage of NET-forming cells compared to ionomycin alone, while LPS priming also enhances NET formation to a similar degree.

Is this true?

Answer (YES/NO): NO